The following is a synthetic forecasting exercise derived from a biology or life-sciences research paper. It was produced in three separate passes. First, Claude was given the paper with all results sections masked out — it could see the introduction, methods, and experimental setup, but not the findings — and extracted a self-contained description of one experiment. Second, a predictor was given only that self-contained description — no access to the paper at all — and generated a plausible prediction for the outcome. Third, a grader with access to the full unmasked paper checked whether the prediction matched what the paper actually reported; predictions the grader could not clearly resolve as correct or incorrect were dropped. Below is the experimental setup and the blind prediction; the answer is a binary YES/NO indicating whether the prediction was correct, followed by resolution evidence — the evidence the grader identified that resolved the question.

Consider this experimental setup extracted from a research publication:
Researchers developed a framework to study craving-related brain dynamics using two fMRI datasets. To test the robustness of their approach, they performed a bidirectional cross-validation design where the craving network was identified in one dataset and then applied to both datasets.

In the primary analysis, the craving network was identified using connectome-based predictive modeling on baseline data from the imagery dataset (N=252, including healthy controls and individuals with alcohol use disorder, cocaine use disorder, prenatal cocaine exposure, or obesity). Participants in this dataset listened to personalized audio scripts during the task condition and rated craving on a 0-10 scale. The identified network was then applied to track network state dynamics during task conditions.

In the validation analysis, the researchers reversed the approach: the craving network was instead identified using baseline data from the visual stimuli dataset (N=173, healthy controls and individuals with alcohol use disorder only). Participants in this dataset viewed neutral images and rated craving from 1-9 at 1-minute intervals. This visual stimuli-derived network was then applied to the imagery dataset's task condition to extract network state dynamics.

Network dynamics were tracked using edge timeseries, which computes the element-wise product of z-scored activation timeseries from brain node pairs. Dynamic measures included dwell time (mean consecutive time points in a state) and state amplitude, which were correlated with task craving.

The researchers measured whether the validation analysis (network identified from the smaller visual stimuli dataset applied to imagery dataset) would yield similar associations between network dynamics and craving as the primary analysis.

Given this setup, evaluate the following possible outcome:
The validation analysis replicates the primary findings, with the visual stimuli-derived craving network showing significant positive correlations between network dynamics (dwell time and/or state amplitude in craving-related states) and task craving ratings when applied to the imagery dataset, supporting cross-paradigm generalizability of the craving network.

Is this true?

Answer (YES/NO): NO